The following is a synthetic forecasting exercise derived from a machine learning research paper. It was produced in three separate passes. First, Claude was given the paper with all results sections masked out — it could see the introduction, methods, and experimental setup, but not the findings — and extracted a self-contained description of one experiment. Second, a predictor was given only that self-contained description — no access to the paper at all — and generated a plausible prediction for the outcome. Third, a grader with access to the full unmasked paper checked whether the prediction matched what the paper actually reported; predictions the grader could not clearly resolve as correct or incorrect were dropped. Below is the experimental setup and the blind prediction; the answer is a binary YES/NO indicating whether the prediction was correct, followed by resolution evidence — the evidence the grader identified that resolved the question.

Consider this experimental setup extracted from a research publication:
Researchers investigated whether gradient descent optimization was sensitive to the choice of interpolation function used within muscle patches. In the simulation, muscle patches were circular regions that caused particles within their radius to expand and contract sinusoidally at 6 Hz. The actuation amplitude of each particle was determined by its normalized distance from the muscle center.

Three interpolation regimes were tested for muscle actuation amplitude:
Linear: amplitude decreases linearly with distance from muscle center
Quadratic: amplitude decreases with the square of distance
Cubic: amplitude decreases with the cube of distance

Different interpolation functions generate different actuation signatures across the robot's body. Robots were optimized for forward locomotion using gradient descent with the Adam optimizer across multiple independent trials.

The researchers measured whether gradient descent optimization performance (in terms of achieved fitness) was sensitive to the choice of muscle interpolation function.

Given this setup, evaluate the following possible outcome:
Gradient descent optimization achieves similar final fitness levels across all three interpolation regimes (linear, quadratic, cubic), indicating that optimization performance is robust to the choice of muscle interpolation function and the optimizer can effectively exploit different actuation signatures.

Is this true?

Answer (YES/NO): YES